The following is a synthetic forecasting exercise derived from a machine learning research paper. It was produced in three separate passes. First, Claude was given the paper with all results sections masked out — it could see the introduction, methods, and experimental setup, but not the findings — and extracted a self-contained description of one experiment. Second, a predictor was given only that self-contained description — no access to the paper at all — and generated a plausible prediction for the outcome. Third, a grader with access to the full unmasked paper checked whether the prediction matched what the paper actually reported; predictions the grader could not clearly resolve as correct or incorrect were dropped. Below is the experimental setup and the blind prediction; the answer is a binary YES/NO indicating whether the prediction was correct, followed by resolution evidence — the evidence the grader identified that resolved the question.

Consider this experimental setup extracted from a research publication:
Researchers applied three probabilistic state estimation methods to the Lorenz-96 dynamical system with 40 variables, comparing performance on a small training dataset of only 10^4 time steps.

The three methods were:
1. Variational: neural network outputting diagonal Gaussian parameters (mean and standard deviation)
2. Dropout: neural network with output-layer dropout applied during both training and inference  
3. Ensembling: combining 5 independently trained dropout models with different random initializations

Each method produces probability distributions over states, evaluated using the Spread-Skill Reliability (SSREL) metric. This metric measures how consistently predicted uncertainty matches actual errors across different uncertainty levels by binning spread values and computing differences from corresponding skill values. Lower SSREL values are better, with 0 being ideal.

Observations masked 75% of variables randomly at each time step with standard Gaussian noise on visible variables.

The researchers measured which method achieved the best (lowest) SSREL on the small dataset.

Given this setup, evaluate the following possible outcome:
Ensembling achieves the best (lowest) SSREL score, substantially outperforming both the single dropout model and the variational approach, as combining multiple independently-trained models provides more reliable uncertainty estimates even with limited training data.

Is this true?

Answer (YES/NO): YES